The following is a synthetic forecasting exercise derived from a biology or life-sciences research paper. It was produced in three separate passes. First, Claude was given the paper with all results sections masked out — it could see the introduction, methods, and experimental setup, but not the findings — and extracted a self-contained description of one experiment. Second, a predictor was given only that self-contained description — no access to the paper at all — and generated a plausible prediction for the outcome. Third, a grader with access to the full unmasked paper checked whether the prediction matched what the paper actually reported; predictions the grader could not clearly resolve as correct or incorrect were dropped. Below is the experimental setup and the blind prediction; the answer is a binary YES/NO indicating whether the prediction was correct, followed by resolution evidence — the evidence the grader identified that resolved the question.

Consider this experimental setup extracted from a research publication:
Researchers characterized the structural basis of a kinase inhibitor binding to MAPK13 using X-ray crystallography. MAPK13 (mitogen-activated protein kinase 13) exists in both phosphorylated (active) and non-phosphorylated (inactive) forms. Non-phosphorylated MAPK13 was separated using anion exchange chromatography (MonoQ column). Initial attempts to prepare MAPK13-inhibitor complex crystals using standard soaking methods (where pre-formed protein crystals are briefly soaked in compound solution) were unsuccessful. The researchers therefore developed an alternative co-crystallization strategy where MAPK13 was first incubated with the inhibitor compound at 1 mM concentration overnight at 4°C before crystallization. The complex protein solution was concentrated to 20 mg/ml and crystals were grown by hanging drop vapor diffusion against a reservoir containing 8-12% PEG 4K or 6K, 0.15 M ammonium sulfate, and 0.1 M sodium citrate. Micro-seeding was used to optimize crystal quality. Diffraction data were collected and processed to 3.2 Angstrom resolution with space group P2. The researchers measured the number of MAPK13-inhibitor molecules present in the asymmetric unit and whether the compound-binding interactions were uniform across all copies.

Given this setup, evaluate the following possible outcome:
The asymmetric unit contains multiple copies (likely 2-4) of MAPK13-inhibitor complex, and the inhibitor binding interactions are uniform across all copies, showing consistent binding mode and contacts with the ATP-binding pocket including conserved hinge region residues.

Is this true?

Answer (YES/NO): NO